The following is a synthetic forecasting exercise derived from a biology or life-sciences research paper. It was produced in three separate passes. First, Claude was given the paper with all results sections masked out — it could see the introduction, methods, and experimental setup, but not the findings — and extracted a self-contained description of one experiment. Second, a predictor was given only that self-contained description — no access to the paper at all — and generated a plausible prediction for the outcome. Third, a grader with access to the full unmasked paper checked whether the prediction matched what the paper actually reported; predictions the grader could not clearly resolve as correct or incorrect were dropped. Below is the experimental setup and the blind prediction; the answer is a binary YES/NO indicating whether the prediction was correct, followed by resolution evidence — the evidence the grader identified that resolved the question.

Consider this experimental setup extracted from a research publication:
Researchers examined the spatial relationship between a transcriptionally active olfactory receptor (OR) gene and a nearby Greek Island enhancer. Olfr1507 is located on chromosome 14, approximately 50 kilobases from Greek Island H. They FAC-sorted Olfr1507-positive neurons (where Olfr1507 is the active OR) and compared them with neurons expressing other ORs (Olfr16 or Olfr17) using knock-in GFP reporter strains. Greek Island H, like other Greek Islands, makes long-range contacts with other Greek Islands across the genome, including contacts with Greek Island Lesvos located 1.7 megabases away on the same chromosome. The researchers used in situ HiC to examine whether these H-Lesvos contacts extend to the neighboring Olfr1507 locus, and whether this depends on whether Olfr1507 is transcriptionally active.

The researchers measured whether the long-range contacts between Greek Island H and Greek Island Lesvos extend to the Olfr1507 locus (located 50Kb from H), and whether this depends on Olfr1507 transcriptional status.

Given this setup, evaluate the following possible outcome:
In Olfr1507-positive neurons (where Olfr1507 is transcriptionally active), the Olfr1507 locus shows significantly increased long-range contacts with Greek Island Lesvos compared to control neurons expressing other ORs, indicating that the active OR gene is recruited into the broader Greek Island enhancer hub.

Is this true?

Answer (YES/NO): YES